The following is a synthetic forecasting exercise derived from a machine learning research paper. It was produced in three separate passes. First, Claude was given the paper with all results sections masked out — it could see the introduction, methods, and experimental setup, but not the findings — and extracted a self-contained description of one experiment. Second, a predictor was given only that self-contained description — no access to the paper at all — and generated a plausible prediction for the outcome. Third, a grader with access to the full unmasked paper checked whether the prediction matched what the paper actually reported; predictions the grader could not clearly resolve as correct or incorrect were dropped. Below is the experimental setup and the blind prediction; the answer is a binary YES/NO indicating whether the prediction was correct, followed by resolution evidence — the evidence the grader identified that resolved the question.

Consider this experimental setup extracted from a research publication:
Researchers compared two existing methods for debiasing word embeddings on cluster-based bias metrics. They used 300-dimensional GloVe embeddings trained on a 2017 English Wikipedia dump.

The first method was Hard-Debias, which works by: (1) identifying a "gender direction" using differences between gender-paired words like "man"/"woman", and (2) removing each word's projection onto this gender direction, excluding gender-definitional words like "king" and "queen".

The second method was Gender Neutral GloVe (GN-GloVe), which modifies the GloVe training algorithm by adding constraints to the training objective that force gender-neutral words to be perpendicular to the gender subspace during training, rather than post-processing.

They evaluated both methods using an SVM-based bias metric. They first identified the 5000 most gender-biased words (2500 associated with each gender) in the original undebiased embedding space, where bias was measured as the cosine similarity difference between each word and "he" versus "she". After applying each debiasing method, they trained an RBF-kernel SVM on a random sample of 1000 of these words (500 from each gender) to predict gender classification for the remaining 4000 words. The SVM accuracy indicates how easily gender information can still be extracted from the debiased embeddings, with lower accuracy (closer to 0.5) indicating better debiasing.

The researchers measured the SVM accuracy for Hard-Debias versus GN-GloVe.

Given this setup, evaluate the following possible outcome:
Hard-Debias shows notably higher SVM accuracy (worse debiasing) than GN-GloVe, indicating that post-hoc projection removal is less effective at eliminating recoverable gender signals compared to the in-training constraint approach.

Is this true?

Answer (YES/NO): NO